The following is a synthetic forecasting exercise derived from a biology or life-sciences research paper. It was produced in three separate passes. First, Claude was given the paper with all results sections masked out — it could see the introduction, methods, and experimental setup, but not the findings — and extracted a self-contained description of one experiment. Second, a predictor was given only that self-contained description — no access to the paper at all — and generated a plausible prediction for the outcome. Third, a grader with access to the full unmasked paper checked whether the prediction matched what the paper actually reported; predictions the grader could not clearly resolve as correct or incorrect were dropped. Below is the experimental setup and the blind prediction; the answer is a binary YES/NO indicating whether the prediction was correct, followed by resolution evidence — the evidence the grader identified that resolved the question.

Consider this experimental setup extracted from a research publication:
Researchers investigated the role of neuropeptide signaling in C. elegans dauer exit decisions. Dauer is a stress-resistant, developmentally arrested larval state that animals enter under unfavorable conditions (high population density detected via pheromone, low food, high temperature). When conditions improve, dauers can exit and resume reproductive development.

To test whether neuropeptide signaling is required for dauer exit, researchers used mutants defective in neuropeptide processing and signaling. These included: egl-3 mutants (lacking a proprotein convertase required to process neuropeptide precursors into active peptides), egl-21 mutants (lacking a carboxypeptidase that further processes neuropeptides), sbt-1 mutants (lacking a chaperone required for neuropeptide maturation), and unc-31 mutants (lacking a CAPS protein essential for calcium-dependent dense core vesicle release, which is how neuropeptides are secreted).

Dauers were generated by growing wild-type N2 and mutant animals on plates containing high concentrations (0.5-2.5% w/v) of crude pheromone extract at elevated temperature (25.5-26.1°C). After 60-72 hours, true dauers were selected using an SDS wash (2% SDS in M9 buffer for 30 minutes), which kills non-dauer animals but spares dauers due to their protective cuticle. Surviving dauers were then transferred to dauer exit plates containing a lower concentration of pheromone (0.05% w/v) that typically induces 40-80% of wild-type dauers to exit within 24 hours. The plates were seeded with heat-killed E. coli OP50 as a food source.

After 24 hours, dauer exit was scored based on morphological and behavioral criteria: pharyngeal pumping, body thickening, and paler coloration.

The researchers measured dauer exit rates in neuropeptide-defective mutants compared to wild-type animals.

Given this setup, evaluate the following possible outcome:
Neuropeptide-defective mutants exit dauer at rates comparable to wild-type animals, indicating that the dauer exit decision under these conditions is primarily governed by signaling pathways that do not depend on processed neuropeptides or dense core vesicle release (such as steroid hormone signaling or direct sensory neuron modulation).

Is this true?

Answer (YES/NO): NO